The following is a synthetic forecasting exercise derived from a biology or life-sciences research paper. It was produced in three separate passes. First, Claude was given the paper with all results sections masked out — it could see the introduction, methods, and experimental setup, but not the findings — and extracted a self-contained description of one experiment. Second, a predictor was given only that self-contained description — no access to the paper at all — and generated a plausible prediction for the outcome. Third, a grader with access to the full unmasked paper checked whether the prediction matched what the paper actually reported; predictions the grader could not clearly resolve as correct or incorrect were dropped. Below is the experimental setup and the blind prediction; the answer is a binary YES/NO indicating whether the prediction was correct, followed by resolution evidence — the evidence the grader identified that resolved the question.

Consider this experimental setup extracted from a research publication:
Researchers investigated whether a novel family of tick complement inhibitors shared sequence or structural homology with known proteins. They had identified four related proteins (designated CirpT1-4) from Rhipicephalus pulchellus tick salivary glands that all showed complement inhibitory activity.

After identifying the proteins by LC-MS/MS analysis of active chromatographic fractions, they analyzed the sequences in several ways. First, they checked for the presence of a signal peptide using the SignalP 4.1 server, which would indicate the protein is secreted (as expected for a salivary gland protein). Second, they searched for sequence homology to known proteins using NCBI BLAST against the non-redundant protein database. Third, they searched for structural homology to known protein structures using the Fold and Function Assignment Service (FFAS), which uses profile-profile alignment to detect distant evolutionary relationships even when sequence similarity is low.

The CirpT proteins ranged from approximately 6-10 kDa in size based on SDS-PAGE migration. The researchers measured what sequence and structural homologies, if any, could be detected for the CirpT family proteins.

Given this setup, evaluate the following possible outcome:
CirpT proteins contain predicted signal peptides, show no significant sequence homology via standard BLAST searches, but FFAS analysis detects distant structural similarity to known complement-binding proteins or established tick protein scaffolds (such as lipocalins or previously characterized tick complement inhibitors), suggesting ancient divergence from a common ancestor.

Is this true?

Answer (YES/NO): NO